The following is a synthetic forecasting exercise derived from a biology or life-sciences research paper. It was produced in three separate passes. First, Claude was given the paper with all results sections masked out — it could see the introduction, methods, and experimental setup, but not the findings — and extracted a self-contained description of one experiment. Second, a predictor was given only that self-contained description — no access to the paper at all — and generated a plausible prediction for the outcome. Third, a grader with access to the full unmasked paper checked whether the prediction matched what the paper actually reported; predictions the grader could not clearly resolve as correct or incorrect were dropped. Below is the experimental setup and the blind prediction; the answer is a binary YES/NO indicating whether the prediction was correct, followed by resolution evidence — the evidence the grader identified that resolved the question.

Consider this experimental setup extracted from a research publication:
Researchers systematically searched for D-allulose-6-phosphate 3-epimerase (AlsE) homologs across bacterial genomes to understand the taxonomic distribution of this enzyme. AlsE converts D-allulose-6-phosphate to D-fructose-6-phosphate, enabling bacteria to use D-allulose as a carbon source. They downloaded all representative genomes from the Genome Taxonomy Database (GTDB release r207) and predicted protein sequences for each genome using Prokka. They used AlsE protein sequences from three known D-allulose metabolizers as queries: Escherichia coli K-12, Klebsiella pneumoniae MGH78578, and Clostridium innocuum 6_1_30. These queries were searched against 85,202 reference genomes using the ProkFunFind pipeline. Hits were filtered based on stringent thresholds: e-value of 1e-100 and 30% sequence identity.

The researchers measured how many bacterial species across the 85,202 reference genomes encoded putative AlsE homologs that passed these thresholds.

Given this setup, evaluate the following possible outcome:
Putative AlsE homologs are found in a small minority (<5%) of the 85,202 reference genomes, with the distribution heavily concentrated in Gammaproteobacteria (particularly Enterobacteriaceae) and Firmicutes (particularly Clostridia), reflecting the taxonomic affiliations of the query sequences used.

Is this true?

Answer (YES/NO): YES